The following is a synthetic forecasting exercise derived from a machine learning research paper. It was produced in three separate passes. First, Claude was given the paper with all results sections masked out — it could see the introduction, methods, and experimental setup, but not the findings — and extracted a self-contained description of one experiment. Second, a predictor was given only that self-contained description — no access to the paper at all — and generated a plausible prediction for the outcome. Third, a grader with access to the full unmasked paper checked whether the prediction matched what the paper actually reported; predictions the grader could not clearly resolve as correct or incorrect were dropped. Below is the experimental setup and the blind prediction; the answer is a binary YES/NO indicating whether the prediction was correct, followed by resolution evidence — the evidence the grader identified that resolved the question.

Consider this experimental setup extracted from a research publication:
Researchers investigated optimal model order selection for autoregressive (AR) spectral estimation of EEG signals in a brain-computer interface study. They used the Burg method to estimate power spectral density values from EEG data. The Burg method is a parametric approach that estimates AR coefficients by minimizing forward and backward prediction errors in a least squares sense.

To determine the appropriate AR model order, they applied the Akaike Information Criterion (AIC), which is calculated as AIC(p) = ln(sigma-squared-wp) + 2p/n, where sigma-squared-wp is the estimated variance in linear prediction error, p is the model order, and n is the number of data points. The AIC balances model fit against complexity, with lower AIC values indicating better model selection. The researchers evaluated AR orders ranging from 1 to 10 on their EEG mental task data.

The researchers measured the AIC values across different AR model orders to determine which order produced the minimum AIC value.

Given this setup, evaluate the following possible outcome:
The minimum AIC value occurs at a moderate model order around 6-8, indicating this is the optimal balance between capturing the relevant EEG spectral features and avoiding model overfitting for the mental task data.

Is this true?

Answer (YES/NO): NO